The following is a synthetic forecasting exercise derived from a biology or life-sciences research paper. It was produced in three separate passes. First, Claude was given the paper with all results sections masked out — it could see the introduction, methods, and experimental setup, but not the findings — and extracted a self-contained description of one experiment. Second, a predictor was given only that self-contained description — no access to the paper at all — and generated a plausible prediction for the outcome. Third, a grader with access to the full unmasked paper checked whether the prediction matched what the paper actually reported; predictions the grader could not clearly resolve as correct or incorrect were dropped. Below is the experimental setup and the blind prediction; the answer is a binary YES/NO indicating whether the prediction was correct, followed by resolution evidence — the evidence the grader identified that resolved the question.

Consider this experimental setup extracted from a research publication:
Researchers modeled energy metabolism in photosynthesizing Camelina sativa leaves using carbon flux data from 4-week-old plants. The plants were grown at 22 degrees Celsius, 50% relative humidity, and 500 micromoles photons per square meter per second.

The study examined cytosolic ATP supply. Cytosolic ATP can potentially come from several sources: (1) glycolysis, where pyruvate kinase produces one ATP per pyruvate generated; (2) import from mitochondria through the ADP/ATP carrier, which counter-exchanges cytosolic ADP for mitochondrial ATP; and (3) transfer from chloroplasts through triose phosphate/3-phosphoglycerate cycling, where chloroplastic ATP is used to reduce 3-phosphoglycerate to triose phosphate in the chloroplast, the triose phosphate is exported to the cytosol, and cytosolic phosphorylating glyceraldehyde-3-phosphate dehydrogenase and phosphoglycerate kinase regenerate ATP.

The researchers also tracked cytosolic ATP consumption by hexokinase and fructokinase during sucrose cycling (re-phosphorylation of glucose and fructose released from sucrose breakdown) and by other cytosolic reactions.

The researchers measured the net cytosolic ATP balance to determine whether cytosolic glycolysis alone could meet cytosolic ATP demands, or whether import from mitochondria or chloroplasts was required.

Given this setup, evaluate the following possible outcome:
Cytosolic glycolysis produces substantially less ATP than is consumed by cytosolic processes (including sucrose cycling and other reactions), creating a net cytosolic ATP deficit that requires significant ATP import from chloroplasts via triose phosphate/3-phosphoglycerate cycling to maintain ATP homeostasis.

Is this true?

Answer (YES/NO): NO